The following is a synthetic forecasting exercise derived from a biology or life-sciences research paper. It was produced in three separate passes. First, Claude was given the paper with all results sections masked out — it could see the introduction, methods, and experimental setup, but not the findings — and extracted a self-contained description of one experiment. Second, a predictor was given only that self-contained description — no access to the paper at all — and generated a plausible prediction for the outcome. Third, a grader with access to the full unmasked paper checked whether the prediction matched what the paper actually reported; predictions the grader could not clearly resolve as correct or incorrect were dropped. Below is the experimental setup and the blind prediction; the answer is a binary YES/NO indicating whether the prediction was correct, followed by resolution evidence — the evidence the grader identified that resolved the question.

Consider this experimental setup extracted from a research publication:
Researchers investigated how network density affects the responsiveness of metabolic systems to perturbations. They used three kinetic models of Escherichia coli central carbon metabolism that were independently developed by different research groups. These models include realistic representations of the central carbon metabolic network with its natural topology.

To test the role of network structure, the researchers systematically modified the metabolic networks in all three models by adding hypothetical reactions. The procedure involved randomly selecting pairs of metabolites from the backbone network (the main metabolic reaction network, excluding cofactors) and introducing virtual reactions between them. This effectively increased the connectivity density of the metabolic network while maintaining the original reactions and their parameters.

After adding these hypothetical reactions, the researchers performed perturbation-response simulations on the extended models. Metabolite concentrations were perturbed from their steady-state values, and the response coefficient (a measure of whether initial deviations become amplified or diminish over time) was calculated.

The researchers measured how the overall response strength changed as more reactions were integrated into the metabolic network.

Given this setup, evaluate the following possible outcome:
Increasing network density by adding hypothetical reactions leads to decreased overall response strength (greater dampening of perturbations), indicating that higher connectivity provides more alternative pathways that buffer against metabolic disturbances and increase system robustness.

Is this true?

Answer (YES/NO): YES